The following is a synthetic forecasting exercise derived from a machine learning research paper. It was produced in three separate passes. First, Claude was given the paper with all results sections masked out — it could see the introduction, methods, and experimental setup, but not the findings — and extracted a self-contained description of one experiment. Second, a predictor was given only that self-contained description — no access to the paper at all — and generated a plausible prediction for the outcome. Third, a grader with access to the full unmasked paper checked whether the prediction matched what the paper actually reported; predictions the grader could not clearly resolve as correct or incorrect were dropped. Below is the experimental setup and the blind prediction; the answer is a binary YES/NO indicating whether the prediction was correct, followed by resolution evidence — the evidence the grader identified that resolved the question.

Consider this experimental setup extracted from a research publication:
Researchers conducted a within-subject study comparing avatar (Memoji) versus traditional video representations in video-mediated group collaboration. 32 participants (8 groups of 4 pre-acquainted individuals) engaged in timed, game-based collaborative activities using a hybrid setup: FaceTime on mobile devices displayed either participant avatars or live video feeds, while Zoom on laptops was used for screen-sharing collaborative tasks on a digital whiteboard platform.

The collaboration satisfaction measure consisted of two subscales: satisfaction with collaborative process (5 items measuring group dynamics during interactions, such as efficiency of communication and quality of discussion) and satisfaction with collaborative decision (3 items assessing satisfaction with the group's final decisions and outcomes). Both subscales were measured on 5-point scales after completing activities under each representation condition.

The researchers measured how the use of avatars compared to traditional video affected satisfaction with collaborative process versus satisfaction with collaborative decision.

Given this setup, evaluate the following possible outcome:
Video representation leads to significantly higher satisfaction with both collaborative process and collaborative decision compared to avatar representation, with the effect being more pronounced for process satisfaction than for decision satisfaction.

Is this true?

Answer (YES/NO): NO